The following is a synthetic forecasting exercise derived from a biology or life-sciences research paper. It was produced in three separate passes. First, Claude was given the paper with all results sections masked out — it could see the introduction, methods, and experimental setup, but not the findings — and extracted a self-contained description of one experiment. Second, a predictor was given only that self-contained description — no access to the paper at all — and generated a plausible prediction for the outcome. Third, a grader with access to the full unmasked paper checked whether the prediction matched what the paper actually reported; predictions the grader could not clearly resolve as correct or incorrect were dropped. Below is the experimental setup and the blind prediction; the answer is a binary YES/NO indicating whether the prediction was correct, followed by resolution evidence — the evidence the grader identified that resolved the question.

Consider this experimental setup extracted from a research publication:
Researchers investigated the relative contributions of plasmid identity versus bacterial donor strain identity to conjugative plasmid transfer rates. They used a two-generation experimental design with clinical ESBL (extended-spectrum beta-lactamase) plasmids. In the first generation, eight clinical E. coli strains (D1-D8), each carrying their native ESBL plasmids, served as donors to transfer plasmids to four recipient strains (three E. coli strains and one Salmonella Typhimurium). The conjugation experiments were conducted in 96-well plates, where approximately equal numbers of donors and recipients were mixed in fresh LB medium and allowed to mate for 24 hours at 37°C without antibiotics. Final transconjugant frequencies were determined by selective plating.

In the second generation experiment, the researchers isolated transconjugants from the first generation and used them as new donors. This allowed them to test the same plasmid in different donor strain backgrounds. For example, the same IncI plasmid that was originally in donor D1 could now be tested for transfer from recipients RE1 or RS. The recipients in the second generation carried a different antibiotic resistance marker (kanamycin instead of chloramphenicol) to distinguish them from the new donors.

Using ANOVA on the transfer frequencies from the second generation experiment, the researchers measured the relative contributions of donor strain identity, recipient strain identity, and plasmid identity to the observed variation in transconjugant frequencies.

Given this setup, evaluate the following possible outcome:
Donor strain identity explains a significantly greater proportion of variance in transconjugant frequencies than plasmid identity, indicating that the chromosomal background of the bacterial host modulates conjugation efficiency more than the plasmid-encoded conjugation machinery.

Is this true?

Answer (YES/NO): YES